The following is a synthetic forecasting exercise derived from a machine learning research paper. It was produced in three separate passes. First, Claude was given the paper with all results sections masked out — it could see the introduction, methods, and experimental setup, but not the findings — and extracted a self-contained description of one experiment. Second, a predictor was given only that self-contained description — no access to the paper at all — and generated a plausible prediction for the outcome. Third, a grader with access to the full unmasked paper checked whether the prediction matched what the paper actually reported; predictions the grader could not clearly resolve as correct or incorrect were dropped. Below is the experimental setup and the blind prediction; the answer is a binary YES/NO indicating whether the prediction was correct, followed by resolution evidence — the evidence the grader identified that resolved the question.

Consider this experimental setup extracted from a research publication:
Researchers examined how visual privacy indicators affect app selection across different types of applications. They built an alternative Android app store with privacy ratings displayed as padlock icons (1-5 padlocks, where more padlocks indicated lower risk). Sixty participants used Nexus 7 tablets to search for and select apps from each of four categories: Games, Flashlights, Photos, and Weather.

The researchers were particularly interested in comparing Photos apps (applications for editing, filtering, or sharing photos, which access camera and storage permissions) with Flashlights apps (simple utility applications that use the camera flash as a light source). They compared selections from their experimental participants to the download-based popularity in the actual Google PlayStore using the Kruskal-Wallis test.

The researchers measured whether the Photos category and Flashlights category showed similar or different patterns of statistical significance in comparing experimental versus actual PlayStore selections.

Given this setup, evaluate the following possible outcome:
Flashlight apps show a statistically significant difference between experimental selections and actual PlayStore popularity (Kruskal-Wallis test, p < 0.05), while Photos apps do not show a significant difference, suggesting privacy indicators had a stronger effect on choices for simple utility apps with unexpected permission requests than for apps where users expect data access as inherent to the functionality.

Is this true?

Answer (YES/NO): NO